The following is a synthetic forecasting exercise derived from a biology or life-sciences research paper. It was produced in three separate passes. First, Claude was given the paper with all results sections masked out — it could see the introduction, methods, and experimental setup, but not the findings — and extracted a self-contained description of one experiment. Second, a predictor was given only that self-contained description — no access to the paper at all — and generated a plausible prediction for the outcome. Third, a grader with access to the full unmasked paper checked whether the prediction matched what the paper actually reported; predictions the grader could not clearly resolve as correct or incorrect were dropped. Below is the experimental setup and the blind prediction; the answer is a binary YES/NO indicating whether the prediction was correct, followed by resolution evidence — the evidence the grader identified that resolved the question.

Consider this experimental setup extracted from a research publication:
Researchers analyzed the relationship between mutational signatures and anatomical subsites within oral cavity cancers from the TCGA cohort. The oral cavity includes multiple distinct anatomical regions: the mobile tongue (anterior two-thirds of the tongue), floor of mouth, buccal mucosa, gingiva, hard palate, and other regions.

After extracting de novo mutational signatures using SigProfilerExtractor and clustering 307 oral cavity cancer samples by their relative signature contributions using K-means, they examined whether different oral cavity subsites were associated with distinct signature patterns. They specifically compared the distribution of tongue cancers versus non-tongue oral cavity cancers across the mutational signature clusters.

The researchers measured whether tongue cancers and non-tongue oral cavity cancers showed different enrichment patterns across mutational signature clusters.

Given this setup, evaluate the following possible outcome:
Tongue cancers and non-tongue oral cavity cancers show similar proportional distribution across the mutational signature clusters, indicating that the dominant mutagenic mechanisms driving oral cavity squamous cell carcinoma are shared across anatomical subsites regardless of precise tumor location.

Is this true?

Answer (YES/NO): NO